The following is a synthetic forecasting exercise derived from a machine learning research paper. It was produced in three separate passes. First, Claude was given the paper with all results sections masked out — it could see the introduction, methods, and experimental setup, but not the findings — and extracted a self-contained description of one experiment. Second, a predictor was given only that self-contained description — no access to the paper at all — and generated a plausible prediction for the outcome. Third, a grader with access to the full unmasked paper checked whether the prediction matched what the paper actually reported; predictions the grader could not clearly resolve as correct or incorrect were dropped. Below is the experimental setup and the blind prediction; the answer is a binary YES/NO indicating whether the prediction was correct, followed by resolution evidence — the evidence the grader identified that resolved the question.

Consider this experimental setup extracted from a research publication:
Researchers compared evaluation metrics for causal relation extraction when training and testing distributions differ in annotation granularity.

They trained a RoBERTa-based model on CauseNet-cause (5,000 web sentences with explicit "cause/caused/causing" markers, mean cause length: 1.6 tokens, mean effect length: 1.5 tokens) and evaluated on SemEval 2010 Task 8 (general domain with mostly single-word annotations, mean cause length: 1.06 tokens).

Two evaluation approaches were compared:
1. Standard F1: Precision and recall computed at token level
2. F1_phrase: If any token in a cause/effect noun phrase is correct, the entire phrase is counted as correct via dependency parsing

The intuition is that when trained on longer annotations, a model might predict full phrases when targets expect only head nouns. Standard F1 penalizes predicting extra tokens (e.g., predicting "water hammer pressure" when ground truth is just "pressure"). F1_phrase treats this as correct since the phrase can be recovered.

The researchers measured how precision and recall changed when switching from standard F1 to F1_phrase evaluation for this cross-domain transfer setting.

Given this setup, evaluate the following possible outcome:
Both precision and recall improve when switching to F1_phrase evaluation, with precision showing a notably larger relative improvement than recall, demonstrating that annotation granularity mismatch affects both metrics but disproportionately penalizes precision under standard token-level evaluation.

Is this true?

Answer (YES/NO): YES